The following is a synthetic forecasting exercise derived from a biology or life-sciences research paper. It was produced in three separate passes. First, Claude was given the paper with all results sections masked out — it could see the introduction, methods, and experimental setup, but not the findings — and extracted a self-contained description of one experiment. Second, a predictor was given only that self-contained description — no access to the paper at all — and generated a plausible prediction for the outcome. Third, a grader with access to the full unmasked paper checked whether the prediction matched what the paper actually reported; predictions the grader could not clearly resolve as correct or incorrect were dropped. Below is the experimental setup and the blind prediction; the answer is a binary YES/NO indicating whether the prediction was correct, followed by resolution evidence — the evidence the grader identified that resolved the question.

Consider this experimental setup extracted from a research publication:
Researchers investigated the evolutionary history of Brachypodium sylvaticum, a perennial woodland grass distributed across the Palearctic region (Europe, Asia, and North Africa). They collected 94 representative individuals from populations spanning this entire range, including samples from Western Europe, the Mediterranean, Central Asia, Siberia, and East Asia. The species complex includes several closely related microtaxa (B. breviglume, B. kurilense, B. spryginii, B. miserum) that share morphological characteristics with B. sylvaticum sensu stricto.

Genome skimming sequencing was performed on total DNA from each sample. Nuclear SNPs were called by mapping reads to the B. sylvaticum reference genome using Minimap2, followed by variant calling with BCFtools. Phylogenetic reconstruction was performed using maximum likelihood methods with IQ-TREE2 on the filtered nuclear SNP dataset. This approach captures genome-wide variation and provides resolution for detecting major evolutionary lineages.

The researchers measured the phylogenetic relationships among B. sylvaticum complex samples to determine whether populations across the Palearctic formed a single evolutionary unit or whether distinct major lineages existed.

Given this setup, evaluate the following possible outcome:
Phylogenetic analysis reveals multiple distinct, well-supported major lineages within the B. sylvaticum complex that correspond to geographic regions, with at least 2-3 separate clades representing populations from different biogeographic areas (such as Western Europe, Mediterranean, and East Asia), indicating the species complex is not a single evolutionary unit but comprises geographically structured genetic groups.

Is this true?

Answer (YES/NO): YES